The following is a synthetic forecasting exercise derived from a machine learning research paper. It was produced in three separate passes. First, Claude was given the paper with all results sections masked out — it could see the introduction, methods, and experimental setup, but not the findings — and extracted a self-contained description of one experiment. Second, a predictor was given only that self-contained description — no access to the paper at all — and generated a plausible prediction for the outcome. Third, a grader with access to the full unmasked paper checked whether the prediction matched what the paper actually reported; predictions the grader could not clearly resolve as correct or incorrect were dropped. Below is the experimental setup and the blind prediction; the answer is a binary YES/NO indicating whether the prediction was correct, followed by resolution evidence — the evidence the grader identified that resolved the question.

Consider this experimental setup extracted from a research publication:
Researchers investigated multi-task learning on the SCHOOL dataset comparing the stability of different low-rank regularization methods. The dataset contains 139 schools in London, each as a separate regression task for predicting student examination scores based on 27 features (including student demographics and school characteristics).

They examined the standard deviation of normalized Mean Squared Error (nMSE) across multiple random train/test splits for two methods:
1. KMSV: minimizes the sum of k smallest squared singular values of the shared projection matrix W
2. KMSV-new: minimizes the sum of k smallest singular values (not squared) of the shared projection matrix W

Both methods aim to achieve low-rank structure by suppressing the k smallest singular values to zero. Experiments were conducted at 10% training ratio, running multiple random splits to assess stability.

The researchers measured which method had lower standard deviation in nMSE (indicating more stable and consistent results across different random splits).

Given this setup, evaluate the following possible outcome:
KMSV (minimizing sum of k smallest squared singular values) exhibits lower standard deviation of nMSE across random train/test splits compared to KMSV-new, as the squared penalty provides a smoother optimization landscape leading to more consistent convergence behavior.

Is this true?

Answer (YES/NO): NO